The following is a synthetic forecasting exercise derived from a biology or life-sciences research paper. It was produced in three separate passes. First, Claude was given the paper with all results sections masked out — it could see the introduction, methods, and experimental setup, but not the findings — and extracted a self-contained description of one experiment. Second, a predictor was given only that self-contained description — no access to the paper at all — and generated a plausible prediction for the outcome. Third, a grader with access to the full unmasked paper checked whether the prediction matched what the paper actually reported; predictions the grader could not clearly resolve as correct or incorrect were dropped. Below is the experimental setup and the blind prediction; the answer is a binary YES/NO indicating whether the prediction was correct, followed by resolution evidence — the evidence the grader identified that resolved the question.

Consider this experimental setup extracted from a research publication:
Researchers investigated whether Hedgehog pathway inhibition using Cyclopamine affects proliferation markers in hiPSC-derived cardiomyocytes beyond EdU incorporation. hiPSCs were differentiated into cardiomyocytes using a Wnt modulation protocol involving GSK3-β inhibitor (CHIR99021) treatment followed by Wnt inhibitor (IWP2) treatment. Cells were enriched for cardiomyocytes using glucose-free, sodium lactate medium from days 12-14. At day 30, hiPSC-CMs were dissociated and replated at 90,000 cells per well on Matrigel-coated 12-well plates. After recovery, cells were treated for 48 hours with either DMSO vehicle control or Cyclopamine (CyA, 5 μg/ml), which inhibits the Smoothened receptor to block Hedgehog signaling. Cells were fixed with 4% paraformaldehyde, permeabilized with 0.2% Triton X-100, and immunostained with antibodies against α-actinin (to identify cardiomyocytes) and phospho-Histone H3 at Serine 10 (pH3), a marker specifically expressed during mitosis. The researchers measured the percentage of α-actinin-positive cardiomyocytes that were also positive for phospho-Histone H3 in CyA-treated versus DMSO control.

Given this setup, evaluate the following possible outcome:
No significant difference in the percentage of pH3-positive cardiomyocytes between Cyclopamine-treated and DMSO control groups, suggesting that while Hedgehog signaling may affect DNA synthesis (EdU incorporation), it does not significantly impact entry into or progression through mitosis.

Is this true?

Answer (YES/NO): NO